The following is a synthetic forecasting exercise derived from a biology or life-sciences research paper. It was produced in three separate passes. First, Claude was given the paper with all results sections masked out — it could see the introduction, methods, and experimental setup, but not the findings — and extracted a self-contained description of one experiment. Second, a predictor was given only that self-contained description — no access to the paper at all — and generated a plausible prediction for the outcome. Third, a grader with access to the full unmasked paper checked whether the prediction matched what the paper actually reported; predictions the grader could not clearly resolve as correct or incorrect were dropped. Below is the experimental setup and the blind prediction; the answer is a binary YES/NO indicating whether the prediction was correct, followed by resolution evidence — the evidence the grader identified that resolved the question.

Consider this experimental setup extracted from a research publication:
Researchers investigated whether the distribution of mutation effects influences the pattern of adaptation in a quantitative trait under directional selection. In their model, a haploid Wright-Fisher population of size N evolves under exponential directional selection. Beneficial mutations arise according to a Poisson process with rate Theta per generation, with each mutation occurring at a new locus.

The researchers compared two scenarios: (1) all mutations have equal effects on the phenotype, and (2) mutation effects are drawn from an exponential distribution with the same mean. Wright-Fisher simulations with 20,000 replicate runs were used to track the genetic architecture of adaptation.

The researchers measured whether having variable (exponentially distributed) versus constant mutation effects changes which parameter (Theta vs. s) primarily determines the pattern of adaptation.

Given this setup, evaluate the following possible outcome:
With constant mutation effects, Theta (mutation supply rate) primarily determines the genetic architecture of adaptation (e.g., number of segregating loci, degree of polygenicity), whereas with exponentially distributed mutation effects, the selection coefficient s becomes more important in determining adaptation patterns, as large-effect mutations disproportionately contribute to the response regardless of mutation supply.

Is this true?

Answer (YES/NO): NO